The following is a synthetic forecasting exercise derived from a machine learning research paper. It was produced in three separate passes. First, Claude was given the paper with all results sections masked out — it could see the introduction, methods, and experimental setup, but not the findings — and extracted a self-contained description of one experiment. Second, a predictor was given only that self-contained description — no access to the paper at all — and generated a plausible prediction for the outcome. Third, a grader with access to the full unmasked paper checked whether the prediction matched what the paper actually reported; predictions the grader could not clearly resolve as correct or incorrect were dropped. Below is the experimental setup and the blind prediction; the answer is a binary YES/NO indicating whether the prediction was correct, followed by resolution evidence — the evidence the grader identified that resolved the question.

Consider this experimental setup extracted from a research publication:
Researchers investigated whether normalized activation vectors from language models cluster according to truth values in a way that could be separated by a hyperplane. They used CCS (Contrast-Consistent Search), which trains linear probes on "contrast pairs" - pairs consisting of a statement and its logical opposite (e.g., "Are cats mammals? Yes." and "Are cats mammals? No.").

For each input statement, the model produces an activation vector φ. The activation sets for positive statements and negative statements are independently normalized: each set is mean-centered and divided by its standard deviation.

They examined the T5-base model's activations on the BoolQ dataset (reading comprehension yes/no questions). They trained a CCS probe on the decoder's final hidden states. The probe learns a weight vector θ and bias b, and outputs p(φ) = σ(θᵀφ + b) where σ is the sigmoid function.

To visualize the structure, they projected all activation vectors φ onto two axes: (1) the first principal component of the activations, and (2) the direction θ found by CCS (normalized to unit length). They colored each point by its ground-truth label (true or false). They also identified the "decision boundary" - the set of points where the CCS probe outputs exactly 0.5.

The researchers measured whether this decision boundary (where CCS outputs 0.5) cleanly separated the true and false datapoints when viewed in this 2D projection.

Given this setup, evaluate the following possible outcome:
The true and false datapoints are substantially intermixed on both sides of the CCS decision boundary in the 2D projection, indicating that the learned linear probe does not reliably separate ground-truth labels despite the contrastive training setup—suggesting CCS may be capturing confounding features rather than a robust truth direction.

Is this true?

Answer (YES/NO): NO